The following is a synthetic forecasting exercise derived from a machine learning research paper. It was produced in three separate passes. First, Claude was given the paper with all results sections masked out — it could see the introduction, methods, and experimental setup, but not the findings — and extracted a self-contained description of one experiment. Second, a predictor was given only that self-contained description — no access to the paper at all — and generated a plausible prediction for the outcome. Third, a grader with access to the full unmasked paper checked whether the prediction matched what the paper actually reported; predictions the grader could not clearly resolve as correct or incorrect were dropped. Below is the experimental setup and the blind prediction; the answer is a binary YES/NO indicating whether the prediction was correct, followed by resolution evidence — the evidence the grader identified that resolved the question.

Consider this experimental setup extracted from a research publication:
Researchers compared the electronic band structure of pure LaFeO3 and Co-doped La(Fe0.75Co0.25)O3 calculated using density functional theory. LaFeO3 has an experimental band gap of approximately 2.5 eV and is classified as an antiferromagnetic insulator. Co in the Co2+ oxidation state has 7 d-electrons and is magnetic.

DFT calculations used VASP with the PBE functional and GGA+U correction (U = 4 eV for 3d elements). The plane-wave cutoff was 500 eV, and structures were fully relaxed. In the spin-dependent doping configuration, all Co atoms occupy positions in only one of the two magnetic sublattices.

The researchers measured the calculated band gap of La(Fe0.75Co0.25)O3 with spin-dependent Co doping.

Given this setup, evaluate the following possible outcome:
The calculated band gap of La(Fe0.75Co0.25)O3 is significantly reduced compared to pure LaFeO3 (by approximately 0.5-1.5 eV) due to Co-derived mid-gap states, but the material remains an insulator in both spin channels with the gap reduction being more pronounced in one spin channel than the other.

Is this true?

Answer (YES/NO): YES